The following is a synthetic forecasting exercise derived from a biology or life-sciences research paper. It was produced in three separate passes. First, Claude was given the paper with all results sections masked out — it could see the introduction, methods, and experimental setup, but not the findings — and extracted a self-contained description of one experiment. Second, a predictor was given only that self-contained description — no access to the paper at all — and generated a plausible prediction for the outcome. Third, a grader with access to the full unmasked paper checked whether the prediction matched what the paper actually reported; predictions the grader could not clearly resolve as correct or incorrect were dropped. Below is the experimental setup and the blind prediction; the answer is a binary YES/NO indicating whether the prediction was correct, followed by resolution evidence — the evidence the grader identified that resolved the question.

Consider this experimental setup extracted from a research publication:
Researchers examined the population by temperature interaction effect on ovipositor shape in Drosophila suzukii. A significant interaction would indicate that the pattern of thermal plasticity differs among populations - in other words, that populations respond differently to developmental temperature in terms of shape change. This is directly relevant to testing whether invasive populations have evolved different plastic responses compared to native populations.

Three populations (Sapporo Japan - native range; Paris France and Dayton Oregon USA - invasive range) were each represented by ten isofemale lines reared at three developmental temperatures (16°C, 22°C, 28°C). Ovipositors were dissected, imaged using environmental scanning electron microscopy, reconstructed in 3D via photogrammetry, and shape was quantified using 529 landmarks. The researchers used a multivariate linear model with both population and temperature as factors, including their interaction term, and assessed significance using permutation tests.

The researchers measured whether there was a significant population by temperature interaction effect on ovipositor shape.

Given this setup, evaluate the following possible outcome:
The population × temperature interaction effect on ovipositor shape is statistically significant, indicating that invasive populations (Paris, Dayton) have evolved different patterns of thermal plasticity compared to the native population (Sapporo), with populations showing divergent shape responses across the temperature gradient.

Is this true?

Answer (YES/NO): NO